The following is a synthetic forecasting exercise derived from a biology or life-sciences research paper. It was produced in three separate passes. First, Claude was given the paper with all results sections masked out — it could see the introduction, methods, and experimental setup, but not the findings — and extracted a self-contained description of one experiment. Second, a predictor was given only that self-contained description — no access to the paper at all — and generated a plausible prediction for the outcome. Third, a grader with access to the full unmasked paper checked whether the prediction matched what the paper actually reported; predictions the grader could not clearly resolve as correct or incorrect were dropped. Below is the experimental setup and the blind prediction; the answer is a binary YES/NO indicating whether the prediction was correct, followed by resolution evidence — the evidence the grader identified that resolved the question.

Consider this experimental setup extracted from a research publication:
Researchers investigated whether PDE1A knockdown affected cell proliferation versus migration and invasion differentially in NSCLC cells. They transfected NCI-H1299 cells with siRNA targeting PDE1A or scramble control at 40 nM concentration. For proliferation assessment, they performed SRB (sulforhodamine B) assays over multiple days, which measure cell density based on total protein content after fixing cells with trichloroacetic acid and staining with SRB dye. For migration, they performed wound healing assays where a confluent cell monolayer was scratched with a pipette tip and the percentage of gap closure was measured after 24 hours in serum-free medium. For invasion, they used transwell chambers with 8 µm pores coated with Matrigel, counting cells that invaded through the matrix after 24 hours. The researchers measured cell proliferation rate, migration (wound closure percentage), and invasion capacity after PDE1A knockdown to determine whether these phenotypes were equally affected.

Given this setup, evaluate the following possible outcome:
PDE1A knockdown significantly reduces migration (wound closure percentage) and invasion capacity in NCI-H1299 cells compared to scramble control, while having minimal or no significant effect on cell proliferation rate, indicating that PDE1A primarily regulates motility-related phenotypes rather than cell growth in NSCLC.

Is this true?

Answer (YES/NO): YES